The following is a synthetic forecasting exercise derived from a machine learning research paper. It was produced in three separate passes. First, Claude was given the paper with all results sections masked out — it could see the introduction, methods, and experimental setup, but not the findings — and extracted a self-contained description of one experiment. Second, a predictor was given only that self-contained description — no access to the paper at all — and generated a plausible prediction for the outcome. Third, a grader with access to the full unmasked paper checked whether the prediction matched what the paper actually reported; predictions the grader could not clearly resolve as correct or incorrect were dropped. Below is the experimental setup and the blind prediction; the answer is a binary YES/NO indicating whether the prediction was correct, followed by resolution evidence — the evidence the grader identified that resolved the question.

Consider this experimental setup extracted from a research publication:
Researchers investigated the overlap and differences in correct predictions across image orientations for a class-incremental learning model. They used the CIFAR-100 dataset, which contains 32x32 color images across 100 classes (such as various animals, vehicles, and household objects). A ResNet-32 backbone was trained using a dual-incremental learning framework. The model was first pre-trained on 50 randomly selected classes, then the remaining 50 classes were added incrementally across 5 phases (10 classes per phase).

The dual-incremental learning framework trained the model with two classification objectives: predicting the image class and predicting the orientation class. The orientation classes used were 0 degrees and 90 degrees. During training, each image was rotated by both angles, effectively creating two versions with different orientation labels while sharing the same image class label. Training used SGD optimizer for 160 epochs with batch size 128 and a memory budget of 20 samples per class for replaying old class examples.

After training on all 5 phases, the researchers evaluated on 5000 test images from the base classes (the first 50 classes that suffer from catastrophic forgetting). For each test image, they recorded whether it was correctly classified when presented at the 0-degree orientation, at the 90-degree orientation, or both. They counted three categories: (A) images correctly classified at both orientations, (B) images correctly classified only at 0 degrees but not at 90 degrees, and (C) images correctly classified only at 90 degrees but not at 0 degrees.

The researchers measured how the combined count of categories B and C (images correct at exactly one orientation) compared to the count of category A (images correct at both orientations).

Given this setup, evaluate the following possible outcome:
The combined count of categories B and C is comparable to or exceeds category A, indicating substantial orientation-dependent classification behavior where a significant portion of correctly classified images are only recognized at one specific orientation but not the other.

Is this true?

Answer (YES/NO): NO